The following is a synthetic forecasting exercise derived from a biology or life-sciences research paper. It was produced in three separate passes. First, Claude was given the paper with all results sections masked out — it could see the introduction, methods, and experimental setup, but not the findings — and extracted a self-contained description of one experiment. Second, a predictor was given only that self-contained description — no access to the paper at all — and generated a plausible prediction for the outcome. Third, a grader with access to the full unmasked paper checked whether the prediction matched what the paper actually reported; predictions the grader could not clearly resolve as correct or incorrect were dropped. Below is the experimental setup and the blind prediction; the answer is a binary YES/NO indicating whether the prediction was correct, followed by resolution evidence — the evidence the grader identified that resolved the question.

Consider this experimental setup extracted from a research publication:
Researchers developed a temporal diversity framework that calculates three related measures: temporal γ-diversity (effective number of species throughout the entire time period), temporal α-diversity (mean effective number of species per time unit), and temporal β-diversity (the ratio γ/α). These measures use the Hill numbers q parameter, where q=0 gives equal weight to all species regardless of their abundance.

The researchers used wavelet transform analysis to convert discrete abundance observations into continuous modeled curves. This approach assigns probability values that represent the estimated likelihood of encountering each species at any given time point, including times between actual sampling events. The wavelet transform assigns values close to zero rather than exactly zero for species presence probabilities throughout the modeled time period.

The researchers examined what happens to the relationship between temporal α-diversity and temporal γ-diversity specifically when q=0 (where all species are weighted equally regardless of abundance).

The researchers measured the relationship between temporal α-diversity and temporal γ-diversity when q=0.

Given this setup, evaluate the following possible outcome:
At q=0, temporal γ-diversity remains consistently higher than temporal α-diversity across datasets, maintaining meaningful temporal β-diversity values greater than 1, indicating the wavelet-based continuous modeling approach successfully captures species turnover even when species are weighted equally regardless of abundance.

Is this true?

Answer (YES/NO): NO